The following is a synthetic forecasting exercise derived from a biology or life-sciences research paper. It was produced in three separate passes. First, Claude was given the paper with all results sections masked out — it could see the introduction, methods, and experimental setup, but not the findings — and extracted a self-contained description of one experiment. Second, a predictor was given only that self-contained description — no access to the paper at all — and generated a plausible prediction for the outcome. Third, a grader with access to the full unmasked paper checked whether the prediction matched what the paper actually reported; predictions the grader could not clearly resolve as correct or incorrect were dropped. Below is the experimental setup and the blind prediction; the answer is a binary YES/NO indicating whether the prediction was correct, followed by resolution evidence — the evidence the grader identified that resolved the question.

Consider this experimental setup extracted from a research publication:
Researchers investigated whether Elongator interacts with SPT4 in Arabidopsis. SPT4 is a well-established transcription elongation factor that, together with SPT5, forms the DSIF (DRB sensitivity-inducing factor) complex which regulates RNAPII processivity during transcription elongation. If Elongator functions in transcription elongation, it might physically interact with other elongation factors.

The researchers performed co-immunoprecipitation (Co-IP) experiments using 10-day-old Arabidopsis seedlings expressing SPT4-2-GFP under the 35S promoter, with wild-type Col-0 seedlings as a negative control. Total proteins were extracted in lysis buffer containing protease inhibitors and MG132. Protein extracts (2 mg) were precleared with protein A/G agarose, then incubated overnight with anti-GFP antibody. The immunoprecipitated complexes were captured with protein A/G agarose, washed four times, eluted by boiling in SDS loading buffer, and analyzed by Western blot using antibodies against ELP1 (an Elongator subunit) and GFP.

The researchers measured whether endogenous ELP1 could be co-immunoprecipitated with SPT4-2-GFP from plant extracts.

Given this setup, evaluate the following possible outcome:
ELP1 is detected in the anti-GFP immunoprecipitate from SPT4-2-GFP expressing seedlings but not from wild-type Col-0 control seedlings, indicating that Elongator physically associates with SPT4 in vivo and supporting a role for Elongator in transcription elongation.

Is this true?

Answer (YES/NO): YES